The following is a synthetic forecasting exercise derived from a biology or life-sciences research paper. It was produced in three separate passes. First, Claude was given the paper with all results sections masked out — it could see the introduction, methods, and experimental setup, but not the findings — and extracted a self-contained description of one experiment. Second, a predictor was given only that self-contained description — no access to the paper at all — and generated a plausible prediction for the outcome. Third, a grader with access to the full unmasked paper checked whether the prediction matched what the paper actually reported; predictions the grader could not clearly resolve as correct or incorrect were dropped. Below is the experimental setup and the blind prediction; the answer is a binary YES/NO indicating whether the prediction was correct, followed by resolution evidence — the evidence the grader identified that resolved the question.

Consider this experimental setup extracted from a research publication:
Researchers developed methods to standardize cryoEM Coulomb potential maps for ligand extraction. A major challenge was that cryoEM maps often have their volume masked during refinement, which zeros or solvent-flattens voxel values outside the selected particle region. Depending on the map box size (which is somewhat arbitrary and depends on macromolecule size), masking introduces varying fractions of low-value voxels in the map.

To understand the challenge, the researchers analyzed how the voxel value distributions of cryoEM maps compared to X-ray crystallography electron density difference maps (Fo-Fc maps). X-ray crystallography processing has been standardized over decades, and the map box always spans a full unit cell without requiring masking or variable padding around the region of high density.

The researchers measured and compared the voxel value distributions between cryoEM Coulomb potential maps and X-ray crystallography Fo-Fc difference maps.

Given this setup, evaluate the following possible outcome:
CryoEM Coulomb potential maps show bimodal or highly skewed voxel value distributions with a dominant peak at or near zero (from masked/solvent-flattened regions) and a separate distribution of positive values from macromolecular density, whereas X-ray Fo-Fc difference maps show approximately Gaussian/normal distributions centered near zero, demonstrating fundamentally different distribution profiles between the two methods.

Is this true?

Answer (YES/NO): YES